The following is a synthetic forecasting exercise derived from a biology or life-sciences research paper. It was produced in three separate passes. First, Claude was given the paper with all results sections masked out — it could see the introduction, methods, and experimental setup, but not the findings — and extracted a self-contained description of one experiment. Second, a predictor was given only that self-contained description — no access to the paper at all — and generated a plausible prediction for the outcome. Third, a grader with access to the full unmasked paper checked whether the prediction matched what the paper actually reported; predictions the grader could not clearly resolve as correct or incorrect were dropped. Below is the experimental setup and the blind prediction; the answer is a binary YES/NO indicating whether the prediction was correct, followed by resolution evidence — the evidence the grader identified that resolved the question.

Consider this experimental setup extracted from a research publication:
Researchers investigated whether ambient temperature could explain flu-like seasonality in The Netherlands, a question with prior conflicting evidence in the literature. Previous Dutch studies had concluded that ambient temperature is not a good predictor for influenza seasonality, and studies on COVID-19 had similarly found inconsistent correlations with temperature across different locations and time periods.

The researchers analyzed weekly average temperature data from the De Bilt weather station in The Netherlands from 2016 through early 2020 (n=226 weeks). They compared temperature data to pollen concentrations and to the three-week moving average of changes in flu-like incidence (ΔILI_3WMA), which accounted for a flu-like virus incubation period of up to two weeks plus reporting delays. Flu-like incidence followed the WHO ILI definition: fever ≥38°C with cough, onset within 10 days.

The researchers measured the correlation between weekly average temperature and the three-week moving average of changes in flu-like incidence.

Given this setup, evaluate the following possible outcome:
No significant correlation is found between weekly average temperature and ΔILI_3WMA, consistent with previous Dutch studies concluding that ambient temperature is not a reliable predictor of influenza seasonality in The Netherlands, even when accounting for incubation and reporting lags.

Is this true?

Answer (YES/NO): YES